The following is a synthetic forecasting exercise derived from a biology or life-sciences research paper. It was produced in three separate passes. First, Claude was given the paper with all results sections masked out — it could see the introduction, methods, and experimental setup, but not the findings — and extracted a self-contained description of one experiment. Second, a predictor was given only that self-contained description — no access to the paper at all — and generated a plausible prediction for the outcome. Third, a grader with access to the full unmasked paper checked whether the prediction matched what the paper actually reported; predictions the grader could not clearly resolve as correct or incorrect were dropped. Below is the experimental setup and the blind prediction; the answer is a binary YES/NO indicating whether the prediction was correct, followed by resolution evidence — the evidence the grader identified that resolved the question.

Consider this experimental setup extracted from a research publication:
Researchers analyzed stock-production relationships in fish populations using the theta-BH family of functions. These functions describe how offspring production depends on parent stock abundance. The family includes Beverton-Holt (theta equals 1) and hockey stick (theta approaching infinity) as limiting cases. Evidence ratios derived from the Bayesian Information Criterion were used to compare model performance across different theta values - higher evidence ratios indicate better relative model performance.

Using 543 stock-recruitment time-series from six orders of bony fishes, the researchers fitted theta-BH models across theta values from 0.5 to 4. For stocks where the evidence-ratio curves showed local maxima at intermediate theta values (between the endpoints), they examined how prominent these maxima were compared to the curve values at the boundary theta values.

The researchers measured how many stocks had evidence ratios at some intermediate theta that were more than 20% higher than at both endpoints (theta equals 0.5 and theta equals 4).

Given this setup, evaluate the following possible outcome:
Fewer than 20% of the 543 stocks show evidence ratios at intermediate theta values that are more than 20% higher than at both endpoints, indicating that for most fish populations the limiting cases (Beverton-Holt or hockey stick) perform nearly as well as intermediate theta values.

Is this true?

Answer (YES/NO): YES